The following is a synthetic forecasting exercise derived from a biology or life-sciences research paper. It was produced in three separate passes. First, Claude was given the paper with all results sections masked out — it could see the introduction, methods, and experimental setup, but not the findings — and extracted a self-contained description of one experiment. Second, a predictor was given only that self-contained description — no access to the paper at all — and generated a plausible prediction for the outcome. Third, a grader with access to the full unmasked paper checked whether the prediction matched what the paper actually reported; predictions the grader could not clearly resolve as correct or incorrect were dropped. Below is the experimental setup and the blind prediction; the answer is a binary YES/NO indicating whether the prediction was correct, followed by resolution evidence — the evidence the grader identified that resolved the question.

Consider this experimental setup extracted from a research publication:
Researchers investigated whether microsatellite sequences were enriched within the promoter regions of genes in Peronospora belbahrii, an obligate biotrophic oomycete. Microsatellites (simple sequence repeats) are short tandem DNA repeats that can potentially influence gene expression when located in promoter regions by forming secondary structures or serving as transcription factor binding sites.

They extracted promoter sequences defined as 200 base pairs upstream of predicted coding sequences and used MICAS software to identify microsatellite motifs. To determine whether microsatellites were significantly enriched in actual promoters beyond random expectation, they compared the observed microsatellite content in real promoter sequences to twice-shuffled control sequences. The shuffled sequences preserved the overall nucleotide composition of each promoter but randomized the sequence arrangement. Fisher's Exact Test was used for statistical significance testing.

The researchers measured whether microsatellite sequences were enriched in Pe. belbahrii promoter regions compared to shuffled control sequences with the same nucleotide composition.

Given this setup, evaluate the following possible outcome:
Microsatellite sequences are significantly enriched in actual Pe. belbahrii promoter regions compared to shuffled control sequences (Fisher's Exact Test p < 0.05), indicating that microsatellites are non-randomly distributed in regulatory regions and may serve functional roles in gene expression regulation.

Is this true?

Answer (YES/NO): YES